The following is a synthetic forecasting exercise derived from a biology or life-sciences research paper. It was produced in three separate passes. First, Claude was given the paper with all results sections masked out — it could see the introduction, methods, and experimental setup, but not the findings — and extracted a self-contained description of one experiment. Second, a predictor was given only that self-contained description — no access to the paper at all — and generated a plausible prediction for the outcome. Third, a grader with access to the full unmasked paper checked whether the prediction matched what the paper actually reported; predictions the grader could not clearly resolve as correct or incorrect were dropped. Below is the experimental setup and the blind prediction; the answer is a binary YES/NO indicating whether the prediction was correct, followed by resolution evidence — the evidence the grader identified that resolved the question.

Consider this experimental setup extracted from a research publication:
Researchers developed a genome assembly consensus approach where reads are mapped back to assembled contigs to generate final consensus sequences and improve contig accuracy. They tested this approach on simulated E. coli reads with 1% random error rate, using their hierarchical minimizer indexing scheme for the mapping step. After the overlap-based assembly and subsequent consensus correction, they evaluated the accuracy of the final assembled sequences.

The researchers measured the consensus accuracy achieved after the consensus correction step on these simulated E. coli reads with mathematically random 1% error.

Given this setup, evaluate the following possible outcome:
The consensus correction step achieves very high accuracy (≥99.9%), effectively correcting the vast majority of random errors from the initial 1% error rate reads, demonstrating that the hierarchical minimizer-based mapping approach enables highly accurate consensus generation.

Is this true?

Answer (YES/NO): YES